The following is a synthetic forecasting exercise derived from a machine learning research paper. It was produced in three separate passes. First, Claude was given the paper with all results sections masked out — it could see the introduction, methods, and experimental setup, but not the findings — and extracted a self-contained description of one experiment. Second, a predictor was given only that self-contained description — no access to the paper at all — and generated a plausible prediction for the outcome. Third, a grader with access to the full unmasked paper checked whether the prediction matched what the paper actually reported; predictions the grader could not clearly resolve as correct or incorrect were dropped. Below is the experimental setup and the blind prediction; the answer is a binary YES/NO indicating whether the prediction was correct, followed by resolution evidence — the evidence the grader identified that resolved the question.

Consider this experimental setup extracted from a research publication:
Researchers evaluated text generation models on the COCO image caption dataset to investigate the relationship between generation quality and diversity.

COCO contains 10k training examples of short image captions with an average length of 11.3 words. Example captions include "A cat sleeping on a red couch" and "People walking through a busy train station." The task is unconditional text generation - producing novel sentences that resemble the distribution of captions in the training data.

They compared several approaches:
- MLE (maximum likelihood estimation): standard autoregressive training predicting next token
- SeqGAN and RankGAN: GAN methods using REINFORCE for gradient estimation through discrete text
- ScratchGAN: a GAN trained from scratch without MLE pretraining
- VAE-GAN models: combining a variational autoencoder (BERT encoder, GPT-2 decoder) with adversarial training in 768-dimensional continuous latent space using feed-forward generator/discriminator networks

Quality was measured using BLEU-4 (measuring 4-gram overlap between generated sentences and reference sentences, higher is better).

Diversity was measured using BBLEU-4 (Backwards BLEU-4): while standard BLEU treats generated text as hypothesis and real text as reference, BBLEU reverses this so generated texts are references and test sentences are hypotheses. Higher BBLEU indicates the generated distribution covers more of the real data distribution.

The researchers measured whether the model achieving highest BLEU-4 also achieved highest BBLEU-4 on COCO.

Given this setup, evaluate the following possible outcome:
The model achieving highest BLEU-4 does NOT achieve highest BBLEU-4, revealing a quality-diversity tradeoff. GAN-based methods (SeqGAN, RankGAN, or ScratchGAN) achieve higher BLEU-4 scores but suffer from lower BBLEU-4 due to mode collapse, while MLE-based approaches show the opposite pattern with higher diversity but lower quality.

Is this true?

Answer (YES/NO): NO